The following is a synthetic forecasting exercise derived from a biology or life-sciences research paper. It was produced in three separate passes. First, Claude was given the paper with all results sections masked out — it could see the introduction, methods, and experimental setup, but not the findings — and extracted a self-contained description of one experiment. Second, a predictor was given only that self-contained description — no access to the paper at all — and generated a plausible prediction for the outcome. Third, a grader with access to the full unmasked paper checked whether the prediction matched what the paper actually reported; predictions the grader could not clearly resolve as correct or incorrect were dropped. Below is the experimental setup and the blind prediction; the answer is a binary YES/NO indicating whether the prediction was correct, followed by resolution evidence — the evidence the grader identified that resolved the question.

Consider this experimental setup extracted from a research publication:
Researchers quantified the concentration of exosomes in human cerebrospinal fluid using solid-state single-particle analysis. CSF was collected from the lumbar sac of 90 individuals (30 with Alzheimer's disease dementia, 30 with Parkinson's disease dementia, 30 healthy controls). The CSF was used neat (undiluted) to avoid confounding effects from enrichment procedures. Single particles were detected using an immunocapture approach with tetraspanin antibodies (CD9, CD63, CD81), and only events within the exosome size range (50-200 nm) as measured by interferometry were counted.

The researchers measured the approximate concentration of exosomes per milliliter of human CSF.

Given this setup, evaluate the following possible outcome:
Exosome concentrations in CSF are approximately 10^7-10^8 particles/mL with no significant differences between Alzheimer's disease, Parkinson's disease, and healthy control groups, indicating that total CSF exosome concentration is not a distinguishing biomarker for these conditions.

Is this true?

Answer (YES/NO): YES